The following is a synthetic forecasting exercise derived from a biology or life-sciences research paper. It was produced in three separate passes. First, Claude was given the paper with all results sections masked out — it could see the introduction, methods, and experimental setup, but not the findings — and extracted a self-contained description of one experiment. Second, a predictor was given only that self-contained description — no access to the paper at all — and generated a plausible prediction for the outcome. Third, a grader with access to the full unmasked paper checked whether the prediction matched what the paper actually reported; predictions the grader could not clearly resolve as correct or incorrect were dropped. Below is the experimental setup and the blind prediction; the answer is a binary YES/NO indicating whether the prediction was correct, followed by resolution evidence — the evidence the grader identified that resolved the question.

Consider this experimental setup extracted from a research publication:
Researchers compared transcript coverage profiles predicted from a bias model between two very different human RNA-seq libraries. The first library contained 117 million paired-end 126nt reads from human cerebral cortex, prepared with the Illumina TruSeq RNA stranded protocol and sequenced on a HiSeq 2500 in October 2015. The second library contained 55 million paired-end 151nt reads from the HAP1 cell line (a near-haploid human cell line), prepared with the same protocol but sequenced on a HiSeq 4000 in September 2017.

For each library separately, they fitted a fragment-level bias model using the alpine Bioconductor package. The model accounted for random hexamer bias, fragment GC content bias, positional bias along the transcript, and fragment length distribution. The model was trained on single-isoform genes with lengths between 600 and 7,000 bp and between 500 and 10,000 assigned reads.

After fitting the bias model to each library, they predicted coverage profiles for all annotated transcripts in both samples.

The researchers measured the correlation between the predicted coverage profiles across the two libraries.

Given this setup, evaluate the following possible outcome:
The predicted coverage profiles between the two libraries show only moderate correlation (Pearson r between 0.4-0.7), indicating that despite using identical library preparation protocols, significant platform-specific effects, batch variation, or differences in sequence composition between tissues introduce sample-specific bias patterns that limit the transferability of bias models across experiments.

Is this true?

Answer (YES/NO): NO